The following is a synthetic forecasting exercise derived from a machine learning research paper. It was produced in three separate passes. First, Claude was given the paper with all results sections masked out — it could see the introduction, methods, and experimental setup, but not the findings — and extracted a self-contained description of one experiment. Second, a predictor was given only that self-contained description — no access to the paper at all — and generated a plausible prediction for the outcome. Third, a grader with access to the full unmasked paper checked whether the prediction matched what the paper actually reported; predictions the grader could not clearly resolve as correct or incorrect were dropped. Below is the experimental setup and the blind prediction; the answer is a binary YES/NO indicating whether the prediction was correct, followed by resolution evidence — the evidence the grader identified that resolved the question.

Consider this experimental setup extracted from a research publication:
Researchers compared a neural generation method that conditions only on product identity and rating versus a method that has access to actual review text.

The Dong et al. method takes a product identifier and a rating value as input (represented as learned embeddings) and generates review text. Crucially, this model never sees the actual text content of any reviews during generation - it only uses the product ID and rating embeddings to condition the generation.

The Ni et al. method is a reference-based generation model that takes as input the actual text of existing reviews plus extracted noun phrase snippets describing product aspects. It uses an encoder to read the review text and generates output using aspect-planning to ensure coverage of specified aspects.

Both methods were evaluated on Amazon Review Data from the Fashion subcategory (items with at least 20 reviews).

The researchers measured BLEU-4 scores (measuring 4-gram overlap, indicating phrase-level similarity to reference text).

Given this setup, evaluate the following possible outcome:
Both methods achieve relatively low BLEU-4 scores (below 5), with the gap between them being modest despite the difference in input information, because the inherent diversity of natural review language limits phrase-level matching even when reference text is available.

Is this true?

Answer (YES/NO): NO